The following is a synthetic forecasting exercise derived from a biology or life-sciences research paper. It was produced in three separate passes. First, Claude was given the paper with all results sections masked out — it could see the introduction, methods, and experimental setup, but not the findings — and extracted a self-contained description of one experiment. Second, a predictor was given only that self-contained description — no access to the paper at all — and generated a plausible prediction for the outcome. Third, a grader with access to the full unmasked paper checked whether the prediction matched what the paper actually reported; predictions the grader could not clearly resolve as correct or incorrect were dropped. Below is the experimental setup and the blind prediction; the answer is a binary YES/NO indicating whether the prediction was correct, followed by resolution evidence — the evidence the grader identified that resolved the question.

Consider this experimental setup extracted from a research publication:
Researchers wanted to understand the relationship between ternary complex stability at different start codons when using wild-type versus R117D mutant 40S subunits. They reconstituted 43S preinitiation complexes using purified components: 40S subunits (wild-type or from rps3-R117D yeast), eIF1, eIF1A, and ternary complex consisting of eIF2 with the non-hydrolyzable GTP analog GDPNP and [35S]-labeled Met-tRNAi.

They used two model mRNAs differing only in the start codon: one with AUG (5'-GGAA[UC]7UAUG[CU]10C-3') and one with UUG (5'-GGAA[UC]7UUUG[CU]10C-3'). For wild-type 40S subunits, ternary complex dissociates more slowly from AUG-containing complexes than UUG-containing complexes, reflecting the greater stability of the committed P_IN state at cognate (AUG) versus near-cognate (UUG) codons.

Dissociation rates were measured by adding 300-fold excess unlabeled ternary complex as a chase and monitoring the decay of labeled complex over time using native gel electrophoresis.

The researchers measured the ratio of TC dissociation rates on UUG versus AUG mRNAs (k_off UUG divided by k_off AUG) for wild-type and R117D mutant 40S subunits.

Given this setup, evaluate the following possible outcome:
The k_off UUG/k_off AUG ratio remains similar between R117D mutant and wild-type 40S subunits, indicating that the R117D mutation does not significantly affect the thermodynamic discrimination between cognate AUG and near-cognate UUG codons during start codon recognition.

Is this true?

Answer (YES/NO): NO